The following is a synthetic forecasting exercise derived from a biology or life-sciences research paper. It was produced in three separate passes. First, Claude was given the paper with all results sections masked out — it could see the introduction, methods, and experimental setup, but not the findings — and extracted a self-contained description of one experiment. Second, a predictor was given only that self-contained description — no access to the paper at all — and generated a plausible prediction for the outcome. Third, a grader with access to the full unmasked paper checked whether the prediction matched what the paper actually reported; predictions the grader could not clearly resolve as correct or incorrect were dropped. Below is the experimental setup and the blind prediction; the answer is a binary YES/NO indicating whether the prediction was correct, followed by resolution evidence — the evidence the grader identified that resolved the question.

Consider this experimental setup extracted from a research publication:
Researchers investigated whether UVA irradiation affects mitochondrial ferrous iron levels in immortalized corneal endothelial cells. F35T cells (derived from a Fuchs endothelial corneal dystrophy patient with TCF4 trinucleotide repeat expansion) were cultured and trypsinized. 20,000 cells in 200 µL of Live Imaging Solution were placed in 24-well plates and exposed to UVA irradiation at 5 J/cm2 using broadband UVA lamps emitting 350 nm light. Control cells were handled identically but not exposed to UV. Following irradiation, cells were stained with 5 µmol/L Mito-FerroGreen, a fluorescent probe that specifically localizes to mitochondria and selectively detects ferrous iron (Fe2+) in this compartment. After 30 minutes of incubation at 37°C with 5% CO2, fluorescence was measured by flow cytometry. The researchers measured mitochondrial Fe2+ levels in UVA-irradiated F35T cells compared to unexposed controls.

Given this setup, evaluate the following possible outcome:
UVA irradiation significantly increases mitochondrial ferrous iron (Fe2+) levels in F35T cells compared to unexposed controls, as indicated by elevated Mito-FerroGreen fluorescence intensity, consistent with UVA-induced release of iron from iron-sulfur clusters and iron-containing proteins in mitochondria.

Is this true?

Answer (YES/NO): NO